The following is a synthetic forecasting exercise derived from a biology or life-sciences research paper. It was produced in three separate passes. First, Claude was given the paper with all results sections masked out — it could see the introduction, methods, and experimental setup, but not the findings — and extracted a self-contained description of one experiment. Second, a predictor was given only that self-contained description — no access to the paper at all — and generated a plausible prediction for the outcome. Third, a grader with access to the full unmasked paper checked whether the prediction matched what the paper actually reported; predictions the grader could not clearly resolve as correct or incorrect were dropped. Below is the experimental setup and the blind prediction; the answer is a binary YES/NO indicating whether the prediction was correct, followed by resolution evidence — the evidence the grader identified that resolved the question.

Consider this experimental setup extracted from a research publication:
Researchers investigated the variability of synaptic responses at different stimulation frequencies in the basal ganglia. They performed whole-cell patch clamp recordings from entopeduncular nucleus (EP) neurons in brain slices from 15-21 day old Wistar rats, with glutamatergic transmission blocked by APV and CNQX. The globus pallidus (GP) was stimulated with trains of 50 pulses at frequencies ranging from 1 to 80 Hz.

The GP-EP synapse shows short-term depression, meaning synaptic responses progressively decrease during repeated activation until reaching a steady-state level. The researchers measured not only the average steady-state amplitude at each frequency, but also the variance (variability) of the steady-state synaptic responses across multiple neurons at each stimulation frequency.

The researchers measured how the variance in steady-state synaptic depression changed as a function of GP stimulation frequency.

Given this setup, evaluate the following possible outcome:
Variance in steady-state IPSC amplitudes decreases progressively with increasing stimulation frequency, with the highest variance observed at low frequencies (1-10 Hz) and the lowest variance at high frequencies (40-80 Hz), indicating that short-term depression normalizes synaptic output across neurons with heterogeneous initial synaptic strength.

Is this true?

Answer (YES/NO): YES